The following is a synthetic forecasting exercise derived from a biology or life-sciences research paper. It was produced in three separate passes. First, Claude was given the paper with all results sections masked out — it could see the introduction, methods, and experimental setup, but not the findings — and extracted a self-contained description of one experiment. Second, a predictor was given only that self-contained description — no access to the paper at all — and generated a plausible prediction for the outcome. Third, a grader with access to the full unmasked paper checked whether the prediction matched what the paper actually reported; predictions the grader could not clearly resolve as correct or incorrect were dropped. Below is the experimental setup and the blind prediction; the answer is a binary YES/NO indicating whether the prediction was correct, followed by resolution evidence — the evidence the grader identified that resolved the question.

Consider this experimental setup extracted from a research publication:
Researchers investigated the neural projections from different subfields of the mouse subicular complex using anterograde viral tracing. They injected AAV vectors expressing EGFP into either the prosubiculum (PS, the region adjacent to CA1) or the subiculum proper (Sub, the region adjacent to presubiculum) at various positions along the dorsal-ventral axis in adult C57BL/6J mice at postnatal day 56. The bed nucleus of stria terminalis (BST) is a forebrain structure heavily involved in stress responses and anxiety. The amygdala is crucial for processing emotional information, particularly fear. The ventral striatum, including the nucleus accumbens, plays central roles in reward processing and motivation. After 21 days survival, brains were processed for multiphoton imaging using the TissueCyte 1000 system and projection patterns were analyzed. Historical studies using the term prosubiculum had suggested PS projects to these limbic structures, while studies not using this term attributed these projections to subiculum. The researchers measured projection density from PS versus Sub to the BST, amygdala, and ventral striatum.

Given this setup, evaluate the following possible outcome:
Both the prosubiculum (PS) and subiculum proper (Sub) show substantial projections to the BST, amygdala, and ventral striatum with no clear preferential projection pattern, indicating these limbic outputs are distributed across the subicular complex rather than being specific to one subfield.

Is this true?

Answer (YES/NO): NO